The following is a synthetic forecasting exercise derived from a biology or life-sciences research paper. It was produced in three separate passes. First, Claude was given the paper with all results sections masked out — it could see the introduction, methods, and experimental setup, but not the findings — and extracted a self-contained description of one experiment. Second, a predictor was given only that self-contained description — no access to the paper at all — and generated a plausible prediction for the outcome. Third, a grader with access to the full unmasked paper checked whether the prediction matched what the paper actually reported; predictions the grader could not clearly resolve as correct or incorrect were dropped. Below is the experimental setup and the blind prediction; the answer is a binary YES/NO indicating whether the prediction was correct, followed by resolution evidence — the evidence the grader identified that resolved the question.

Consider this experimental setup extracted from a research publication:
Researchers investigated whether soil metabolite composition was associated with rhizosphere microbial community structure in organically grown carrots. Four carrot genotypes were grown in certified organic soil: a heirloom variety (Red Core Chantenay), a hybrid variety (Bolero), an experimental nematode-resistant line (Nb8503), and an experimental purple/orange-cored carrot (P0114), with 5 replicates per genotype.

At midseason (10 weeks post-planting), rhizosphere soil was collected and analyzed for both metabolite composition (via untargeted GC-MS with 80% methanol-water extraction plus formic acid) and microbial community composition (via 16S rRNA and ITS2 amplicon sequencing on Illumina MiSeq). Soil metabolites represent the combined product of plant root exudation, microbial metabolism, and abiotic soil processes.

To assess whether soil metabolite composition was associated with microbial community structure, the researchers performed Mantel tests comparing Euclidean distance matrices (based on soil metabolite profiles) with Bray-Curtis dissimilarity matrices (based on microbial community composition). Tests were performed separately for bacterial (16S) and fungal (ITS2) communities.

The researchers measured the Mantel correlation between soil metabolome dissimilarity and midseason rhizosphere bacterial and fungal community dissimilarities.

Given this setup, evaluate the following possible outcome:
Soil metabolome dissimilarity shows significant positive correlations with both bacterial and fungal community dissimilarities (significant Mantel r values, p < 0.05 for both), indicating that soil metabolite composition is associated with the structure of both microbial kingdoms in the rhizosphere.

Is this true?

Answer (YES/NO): NO